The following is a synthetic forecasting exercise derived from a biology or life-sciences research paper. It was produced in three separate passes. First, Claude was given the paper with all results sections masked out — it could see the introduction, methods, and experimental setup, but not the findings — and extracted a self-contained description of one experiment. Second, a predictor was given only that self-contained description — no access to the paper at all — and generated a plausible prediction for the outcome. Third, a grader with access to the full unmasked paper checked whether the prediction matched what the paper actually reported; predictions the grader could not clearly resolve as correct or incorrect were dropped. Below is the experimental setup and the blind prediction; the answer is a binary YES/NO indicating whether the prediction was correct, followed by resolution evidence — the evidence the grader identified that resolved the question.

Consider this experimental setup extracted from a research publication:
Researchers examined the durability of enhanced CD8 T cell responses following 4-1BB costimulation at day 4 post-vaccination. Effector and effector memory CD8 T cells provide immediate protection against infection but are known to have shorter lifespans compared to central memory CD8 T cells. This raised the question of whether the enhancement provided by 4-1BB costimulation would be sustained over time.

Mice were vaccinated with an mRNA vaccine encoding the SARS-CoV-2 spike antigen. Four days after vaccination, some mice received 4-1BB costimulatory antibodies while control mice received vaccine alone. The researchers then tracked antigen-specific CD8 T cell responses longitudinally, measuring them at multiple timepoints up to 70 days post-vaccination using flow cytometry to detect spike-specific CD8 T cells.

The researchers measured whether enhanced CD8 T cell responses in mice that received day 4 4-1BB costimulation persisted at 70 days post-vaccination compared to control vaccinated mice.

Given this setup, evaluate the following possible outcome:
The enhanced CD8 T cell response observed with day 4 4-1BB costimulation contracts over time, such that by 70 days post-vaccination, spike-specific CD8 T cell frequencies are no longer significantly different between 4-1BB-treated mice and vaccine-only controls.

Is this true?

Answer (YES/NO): NO